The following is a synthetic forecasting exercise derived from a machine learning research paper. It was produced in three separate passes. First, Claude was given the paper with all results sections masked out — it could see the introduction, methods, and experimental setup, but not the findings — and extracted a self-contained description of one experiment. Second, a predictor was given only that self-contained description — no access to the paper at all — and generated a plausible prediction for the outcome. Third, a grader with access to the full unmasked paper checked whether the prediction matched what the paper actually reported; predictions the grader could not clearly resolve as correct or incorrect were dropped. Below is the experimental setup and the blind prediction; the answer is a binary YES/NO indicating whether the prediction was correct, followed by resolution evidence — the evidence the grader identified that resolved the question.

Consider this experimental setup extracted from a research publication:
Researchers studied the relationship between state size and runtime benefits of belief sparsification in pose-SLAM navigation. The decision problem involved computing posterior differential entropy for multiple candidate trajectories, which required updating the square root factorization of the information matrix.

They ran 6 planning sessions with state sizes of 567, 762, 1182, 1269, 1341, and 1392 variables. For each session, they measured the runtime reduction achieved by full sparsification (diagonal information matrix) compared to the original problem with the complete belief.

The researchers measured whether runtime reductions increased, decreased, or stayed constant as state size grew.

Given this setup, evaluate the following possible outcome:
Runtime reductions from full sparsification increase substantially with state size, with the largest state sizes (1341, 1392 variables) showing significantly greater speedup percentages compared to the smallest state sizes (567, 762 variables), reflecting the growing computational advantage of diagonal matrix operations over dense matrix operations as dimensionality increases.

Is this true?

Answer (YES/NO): NO